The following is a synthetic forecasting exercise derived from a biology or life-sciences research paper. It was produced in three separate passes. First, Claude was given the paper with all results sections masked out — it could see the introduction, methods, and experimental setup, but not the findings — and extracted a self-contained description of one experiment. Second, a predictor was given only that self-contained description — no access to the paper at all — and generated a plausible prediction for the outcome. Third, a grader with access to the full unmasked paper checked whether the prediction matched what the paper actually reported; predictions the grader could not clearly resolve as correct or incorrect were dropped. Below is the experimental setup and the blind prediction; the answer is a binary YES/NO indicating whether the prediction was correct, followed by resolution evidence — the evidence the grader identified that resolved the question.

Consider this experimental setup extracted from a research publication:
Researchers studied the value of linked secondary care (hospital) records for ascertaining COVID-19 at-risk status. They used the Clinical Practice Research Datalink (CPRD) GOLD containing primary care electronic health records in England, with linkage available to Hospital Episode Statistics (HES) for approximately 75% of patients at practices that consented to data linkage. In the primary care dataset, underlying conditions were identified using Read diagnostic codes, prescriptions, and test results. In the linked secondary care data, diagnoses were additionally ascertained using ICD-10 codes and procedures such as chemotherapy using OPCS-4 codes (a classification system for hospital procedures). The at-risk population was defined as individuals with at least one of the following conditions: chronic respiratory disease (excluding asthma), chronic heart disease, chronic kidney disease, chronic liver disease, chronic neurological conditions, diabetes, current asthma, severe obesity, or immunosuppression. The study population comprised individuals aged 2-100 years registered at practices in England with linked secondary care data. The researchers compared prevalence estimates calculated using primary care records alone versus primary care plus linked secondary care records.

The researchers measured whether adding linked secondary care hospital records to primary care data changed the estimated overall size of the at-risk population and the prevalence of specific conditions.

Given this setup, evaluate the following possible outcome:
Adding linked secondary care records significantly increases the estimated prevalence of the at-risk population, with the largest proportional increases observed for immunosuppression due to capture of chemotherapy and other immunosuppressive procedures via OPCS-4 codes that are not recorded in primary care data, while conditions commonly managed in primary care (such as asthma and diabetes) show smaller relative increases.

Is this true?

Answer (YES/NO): NO